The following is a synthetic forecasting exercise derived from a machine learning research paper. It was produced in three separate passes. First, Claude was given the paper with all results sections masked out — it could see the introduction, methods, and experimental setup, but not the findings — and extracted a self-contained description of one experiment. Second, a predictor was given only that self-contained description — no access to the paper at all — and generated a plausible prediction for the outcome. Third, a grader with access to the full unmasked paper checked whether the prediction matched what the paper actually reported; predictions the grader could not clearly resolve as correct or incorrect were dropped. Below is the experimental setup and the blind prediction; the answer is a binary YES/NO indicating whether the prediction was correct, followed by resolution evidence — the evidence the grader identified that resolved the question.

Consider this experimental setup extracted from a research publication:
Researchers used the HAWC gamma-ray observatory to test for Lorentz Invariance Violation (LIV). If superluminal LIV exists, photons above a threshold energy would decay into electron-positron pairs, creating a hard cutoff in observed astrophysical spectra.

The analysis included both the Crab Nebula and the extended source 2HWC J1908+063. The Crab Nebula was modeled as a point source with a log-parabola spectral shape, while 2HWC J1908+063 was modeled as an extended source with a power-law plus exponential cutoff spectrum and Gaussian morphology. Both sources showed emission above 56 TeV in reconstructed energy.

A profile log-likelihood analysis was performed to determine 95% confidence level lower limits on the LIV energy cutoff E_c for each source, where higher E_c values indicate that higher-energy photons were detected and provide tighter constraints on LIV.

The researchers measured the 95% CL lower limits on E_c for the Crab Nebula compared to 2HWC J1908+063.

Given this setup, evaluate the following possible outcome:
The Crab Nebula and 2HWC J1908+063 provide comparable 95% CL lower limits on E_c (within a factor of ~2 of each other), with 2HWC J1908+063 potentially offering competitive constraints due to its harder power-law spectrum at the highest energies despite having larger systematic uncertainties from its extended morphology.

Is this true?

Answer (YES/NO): YES